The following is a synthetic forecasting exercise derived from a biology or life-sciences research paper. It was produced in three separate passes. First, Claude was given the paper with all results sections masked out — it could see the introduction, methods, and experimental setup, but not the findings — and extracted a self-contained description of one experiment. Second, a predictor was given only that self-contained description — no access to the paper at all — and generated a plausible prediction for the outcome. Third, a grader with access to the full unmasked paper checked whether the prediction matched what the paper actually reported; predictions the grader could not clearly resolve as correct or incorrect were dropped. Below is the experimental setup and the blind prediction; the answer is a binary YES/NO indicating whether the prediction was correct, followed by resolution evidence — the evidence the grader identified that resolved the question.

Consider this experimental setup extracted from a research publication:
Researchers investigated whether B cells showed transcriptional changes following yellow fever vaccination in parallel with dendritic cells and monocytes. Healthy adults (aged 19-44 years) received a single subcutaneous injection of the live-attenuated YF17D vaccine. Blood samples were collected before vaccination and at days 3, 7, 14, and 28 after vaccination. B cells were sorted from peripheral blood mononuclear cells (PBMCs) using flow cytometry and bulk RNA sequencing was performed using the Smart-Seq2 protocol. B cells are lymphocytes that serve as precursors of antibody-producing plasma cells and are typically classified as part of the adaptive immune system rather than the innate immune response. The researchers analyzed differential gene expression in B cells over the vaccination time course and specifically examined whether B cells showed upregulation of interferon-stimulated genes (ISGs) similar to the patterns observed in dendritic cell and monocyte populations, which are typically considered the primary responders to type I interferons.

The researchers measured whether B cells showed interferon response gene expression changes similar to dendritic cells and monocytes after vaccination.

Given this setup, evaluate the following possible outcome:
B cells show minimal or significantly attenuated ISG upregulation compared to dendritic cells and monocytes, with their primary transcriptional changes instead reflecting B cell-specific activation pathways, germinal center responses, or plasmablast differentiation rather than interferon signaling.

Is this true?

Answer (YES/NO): NO